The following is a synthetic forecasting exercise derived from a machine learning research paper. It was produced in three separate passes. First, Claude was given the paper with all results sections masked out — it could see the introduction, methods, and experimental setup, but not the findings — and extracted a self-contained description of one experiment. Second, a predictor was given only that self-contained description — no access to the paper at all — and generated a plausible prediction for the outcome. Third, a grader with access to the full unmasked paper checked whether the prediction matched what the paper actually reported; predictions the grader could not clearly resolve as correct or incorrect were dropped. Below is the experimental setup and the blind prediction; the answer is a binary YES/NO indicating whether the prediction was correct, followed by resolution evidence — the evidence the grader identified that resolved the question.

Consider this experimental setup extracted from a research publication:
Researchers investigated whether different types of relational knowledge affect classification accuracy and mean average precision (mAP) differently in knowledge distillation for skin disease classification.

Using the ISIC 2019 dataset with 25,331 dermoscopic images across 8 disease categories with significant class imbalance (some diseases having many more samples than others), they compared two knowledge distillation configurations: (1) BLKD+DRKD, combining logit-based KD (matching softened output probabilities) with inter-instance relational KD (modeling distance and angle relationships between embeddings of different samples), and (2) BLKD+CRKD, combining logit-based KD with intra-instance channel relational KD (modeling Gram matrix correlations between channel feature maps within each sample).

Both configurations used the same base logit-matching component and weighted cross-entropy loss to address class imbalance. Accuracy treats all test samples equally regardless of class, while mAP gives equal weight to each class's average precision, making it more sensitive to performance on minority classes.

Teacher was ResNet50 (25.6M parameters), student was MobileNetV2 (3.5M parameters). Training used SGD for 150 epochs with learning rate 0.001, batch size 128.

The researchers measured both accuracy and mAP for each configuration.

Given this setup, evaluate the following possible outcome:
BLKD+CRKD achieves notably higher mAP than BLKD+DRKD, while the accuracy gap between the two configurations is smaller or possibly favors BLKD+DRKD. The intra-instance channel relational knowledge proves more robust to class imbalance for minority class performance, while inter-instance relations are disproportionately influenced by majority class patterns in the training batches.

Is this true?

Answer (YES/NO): YES